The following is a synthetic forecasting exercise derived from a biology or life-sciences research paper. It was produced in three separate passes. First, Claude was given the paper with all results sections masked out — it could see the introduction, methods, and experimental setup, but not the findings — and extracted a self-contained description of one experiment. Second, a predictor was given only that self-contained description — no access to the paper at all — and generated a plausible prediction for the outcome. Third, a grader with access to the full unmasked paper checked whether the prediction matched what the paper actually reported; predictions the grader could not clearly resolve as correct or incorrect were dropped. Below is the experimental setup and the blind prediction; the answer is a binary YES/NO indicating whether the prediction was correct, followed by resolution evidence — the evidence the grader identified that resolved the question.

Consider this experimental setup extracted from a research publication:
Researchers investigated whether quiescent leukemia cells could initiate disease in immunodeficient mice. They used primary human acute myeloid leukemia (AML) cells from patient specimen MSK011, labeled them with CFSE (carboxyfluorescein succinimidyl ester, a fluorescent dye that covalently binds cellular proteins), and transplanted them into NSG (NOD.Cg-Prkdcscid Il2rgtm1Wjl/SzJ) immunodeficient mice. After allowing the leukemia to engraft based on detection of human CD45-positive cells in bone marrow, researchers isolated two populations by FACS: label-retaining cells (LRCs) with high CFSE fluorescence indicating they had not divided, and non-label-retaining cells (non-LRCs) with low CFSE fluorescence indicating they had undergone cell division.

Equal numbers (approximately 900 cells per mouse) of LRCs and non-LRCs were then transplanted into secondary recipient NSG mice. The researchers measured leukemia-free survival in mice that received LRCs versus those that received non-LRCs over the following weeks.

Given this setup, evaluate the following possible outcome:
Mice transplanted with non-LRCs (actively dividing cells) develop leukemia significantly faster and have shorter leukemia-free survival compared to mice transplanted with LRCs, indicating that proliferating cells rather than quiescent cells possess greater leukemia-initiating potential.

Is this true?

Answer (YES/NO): NO